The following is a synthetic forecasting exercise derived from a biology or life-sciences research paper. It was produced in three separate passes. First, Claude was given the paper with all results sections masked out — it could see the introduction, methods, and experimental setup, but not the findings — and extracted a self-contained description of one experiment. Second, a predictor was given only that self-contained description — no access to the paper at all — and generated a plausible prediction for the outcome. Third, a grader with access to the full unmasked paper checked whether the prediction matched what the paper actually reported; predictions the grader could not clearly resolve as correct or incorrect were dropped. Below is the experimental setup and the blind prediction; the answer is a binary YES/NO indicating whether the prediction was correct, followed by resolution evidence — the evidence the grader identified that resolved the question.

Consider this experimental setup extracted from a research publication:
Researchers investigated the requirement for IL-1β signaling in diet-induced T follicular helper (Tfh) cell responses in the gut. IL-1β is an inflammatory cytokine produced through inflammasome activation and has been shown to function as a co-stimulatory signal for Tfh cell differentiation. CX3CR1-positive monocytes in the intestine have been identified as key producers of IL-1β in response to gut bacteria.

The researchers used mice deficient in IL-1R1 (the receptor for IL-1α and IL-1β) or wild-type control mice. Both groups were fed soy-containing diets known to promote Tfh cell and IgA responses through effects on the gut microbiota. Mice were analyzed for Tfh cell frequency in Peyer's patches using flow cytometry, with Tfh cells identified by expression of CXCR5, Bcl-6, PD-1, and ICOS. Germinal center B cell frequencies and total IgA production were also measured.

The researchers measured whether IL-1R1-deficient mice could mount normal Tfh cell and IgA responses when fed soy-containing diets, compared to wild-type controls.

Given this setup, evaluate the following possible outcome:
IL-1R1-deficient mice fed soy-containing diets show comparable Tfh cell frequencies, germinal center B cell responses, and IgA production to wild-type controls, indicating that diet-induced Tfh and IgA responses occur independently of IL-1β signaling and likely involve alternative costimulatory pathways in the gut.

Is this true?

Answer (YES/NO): NO